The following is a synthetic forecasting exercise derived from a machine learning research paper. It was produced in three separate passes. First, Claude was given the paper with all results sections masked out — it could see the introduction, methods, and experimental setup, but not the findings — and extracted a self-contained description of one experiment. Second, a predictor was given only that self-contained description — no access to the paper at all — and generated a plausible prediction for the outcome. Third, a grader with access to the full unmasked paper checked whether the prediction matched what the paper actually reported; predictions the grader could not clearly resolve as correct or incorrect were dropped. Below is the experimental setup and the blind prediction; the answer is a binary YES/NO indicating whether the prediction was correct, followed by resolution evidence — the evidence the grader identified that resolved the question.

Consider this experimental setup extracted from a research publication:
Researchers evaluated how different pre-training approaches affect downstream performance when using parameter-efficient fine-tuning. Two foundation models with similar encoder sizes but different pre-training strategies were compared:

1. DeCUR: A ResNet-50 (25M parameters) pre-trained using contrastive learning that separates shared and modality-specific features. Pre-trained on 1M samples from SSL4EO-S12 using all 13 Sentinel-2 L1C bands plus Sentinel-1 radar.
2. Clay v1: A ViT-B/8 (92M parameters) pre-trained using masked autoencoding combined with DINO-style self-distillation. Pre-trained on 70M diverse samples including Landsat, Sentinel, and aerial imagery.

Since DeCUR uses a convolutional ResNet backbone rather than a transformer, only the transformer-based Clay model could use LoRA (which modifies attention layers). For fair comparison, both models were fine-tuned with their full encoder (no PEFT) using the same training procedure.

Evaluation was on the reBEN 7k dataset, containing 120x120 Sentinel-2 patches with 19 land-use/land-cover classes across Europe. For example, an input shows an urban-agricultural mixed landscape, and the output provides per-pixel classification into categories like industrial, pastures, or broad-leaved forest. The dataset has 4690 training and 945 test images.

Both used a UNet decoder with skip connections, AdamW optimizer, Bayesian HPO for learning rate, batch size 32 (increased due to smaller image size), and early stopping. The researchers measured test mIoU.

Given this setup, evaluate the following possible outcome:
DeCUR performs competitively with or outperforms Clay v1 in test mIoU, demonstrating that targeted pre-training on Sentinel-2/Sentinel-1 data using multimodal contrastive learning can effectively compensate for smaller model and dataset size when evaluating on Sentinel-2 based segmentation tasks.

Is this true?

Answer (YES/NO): NO